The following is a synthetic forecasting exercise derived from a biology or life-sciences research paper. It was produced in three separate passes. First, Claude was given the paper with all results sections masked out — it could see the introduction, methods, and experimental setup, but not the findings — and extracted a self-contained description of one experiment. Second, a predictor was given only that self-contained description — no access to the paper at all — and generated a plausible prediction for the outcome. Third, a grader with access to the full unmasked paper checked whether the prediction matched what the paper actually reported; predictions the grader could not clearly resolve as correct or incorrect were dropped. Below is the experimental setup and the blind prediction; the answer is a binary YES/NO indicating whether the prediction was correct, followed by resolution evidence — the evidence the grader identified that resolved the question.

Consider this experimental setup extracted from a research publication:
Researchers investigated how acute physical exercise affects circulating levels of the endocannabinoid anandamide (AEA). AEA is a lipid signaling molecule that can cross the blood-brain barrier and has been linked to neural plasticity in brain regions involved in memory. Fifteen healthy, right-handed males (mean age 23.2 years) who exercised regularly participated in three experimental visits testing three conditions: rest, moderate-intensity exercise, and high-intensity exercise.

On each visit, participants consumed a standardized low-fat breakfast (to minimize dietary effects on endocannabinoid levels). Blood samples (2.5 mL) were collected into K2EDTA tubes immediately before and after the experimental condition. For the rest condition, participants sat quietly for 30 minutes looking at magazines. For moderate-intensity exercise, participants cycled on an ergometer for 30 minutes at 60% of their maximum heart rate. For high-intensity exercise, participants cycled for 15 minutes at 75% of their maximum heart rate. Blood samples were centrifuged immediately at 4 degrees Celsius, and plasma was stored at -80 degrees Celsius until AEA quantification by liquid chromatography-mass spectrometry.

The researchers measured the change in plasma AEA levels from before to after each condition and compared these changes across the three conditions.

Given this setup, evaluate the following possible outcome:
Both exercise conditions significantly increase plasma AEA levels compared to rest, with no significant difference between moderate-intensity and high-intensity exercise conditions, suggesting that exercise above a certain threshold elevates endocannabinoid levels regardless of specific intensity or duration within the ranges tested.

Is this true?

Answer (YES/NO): YES